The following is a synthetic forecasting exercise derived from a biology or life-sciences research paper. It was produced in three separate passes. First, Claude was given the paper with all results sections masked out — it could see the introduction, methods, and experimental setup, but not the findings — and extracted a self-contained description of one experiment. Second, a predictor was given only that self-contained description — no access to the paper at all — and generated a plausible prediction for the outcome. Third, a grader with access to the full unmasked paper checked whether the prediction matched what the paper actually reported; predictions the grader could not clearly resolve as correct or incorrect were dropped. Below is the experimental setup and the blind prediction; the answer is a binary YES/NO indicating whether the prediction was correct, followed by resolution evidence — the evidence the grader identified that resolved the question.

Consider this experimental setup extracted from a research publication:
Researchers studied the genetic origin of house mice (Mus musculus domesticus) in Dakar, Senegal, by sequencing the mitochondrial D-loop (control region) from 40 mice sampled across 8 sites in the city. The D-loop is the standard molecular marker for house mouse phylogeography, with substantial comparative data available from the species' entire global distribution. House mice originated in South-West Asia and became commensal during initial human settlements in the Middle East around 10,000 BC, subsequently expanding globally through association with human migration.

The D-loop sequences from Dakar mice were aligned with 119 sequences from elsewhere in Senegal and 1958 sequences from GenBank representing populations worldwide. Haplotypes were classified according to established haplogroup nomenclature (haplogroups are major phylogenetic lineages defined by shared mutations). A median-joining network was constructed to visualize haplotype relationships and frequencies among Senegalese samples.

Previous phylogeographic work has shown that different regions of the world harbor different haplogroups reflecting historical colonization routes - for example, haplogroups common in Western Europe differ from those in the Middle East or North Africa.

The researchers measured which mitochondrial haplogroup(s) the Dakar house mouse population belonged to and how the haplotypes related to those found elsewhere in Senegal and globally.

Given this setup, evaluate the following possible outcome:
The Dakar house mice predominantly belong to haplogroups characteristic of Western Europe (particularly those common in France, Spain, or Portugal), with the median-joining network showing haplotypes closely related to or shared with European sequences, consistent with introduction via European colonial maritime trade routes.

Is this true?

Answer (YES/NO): YES